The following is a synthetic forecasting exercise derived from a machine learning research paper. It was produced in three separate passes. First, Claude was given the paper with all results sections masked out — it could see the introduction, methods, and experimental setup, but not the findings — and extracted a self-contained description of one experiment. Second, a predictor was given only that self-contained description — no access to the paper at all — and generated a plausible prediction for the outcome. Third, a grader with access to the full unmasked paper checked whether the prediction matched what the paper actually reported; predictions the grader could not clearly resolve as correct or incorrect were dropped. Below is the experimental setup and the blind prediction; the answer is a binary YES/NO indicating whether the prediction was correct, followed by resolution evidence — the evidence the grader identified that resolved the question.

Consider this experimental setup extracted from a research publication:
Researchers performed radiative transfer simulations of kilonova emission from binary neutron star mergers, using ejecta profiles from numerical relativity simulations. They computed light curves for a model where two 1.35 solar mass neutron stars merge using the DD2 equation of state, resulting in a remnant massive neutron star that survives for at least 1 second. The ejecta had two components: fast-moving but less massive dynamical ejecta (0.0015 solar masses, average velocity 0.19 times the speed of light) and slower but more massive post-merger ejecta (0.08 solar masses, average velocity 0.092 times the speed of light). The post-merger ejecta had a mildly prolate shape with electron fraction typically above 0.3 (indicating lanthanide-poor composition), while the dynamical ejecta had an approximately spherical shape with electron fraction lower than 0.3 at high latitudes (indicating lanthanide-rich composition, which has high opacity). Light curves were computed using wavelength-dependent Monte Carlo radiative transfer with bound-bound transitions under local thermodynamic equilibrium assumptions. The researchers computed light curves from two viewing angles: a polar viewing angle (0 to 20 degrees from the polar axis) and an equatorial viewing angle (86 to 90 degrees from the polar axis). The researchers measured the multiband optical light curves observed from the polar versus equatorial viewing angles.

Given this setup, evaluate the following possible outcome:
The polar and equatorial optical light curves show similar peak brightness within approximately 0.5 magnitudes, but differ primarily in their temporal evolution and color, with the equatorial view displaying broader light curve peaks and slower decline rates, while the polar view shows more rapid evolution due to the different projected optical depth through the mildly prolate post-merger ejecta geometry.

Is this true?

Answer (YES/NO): NO